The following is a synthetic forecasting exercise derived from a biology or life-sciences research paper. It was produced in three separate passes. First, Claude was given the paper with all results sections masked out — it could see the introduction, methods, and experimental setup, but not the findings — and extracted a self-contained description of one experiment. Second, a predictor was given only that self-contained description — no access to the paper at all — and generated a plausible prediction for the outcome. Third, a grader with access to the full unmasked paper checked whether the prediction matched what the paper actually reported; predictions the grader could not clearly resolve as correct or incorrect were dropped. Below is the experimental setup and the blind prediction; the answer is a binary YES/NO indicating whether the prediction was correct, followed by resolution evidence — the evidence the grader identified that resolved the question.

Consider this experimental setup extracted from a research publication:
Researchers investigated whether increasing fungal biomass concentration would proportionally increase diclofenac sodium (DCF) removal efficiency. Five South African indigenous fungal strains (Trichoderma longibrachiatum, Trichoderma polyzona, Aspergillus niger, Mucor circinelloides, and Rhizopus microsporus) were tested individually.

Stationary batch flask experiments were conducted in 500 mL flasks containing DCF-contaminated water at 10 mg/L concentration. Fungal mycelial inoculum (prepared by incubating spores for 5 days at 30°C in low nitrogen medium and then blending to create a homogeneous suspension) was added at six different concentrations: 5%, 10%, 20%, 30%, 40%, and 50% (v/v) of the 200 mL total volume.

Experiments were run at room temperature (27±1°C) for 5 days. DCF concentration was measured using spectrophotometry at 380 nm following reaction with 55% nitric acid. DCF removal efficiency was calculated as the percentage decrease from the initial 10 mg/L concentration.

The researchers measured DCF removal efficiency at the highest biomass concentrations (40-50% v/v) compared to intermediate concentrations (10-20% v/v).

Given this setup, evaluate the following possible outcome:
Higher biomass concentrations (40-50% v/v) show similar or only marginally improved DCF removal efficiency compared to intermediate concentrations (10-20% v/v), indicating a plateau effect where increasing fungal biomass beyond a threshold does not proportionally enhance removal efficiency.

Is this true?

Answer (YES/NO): YES